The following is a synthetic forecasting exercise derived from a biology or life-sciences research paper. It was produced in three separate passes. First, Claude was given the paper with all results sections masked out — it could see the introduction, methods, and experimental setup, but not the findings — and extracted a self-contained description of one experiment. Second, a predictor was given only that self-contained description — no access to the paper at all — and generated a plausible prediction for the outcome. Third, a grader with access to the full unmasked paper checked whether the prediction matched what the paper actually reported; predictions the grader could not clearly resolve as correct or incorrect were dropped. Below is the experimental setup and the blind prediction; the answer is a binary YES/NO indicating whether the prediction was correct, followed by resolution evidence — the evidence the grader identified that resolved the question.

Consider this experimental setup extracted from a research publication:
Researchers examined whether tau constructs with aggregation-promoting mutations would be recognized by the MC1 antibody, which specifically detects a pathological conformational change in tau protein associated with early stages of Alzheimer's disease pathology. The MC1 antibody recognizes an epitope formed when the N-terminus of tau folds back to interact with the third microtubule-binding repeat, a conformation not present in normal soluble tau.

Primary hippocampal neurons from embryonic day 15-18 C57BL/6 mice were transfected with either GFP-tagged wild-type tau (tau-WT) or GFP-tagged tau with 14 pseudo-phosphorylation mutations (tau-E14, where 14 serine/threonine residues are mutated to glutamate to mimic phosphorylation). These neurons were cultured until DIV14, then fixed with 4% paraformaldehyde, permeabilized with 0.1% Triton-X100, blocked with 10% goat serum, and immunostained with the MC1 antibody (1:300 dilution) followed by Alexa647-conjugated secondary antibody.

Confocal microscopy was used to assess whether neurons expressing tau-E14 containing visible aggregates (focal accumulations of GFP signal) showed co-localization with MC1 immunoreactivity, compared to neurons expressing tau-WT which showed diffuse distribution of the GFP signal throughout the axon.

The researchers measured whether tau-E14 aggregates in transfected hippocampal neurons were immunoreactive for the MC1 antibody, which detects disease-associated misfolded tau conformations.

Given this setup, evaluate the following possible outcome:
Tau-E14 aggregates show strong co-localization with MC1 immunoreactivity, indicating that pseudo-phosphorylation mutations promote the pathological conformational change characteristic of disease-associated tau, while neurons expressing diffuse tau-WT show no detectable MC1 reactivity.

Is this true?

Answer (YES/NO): YES